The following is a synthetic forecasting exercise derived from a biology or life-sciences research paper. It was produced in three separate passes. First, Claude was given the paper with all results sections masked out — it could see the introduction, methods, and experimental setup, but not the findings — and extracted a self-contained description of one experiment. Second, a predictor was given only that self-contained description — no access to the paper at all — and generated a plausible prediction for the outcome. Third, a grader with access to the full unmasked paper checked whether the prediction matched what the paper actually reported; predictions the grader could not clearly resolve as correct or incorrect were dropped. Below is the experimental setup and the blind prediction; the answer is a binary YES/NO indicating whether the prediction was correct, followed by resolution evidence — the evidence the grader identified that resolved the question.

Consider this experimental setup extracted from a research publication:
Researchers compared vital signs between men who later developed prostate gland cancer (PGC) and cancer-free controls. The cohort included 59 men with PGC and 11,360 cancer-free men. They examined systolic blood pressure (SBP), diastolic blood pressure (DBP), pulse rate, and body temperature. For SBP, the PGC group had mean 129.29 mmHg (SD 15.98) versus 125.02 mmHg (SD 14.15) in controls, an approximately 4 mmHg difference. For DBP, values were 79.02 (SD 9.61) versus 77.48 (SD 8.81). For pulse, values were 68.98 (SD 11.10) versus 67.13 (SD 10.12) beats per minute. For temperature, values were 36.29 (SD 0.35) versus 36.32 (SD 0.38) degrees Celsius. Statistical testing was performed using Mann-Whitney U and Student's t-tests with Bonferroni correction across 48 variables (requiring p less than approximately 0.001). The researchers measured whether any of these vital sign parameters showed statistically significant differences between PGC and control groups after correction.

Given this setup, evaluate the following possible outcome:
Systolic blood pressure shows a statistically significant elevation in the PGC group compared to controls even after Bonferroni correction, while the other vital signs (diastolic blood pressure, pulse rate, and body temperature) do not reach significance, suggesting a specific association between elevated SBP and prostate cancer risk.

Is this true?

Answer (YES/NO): NO